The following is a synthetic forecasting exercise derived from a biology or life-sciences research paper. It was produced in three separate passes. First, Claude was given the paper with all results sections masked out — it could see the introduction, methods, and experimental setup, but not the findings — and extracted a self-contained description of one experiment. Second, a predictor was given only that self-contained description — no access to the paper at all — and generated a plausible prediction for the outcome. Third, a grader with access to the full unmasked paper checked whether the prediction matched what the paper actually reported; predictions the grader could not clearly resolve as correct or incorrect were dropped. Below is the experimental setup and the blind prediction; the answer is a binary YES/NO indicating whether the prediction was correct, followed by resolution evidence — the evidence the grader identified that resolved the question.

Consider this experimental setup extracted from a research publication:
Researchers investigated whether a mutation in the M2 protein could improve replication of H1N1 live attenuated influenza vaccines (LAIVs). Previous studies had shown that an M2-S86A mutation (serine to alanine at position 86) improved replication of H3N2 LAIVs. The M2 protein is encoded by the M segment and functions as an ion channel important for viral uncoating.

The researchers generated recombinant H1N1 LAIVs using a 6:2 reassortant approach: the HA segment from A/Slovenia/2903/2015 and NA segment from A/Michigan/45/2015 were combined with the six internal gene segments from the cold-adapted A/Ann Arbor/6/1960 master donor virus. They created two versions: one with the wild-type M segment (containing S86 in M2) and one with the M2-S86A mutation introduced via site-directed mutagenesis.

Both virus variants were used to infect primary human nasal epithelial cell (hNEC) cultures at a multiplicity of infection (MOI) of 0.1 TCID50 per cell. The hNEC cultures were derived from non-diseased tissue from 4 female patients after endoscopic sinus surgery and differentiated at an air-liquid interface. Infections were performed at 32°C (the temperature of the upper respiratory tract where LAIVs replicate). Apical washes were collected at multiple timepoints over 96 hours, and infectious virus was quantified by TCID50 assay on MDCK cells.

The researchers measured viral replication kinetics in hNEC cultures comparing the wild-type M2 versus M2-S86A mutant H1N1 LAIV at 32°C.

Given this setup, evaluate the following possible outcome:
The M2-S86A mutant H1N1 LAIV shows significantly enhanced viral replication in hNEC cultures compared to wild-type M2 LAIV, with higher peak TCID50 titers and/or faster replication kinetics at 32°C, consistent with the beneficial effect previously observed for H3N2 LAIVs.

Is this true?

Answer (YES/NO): NO